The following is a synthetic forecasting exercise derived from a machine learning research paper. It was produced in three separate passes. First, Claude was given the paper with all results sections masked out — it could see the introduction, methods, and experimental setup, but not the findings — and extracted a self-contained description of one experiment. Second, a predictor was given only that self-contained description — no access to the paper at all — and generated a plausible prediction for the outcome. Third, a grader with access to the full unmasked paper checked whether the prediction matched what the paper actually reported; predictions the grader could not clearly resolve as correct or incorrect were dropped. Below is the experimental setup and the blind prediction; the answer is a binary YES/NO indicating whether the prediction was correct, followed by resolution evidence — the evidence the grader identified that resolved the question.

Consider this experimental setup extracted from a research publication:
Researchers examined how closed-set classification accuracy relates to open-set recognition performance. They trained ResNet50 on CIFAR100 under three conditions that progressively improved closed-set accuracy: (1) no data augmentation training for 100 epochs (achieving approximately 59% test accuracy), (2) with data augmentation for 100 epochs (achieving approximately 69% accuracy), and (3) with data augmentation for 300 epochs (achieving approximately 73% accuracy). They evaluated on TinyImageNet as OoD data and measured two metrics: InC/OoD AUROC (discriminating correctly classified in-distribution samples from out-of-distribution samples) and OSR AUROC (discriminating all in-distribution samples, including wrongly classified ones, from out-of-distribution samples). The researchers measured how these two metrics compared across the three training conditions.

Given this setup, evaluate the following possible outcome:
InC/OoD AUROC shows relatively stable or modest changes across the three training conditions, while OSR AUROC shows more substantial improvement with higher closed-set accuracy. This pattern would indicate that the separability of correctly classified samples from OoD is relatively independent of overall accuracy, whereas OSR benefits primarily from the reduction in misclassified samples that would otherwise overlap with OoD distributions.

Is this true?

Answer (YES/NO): NO